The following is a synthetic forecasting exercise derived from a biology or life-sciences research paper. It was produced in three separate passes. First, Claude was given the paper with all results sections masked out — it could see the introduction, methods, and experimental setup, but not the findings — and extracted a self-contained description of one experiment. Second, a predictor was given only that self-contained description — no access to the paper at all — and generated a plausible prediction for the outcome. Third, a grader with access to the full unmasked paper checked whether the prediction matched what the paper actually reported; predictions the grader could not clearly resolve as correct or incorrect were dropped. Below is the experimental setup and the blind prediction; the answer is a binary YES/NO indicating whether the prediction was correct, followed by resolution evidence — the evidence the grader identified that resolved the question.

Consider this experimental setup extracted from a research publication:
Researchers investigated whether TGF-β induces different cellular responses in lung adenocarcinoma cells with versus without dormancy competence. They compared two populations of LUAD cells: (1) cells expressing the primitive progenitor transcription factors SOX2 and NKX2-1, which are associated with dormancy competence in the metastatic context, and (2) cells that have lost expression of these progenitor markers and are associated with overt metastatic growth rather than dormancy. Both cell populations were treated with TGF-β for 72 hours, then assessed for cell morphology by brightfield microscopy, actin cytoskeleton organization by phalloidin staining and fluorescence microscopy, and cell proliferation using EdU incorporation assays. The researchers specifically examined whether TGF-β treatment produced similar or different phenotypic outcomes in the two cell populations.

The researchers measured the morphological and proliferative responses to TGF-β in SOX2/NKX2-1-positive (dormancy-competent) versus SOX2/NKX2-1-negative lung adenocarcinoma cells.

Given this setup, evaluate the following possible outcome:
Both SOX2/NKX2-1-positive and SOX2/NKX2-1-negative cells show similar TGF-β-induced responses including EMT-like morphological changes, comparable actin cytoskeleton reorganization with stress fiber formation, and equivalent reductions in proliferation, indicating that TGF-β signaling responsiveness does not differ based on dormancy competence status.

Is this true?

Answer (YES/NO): NO